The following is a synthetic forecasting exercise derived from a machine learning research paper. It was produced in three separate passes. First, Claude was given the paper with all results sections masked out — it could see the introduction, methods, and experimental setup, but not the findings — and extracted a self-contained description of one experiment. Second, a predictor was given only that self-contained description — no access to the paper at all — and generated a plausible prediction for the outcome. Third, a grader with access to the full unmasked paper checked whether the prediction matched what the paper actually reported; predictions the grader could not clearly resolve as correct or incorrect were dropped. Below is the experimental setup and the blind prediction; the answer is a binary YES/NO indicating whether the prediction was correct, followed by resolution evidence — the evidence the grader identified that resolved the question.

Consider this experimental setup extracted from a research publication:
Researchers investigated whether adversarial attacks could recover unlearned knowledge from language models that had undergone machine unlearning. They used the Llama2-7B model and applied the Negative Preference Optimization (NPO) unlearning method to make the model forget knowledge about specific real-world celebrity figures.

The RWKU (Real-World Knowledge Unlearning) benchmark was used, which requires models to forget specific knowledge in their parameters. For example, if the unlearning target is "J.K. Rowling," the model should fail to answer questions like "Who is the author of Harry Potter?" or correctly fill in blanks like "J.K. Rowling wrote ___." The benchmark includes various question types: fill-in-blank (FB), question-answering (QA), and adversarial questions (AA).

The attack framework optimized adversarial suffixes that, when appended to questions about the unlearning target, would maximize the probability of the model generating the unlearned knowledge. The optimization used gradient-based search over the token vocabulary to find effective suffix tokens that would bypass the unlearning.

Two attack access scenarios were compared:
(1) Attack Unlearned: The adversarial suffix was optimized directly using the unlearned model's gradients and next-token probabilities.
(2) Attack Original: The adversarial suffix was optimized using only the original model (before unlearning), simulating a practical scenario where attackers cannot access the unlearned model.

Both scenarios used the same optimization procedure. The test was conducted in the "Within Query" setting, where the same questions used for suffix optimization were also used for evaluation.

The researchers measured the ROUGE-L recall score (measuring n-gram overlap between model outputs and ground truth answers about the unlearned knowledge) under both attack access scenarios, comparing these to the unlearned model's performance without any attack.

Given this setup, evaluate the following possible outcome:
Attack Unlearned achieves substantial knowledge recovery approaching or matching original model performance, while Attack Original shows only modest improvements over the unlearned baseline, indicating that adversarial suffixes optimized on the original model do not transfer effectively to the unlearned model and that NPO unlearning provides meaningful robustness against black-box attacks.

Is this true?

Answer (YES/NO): NO